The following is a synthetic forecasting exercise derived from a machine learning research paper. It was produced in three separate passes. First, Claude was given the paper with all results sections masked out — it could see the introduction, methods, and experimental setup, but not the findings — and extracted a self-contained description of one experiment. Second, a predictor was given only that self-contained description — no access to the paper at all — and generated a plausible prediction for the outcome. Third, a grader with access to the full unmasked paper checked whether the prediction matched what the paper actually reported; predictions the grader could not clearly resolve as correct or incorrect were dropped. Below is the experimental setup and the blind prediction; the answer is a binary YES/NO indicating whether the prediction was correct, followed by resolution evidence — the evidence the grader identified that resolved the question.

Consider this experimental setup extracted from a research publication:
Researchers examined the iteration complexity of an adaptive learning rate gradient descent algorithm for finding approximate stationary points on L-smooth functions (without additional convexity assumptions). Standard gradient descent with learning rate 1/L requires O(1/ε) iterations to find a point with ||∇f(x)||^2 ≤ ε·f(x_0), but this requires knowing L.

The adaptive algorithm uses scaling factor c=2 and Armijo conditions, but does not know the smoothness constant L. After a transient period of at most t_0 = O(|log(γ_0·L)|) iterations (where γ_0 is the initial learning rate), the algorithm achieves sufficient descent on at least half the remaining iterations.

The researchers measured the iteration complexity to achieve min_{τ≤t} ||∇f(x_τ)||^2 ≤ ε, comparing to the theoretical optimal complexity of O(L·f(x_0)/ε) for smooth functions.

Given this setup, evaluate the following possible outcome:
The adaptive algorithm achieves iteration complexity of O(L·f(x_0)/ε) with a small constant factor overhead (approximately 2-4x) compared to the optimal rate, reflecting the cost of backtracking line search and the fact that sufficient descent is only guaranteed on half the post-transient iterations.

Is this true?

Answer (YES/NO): NO